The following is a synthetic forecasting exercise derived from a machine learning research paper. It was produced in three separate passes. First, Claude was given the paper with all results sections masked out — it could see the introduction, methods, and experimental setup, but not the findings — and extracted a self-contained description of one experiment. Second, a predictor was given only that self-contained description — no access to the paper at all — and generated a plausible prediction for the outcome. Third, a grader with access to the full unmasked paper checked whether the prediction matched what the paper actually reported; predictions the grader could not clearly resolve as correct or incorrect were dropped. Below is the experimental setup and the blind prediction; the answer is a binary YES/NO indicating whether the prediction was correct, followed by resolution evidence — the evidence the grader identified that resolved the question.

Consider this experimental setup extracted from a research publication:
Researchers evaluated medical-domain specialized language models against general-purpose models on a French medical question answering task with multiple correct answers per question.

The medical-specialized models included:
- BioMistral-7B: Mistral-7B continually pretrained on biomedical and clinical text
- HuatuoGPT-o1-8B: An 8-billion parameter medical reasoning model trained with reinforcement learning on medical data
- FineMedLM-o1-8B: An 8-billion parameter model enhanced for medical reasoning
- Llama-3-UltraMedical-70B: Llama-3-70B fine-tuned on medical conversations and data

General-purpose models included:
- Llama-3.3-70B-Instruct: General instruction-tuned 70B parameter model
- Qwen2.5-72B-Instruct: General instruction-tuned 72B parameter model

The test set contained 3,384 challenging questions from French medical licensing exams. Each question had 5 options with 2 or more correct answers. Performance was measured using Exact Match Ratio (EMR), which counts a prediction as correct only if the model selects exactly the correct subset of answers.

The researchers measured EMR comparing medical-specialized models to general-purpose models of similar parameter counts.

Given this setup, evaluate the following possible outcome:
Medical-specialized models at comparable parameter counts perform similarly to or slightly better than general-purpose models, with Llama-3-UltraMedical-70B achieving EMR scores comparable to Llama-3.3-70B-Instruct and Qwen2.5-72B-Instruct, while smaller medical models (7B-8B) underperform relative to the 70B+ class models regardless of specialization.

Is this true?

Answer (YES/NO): NO